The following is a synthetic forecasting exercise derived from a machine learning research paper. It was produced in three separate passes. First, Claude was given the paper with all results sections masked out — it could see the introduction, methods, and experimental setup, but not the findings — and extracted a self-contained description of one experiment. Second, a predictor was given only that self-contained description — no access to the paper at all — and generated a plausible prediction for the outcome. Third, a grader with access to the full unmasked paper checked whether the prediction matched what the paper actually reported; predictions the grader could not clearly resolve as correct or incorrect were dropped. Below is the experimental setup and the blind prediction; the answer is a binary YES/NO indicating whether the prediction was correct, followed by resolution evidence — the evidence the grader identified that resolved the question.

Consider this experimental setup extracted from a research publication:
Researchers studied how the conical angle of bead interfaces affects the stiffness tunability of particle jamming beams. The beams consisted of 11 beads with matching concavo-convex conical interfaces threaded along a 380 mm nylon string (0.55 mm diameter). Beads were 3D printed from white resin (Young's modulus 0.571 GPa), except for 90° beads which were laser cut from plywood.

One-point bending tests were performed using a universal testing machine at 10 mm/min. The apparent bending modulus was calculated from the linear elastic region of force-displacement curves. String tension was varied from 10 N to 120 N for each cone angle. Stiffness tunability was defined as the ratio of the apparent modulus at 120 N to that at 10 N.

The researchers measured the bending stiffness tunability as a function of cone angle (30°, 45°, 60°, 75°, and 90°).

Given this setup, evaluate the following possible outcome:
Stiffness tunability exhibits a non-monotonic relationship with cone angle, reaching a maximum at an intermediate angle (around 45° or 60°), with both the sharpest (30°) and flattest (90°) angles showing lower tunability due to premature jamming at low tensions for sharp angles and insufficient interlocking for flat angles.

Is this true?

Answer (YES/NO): NO